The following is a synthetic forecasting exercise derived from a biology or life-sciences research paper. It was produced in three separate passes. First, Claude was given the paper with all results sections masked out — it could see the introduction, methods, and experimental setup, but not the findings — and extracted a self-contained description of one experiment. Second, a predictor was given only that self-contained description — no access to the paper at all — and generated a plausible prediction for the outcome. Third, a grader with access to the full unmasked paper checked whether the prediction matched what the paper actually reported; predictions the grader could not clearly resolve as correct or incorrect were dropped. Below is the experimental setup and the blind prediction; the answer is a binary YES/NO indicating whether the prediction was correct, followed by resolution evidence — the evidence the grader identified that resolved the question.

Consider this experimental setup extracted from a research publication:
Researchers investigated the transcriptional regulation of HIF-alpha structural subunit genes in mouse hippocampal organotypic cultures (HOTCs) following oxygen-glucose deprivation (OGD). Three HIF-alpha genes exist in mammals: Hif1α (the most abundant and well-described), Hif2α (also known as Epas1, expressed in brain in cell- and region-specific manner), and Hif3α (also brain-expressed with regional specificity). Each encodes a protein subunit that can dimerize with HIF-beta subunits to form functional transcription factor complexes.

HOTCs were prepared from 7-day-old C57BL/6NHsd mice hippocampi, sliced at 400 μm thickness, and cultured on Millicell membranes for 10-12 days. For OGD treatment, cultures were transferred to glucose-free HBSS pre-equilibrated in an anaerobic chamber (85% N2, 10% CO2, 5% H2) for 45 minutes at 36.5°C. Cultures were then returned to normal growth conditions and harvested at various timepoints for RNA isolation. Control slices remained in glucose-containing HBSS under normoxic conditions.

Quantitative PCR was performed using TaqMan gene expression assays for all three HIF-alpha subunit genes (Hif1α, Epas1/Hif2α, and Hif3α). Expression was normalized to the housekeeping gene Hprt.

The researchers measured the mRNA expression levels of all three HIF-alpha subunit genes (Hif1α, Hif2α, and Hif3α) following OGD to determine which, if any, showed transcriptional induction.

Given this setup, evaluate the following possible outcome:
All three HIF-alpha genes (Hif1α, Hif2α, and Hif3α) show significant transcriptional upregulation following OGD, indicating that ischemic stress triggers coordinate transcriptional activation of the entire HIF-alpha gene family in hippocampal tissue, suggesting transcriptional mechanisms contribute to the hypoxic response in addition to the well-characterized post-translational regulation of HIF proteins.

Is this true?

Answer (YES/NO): NO